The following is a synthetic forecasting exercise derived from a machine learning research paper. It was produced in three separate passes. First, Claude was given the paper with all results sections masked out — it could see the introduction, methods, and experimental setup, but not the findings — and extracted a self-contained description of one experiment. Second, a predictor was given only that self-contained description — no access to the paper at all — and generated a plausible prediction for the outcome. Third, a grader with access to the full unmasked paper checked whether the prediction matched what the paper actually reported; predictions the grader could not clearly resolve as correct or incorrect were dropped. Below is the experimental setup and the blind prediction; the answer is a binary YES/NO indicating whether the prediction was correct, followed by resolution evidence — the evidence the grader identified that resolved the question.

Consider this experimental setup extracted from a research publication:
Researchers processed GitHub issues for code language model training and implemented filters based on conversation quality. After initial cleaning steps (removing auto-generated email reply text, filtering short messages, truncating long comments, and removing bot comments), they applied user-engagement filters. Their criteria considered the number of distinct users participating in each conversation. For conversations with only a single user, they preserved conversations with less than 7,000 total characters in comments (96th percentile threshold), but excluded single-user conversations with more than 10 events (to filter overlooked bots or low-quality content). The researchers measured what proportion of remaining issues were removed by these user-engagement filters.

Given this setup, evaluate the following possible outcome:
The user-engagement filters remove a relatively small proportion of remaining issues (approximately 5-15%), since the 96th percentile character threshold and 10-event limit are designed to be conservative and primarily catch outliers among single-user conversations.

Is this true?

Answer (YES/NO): NO